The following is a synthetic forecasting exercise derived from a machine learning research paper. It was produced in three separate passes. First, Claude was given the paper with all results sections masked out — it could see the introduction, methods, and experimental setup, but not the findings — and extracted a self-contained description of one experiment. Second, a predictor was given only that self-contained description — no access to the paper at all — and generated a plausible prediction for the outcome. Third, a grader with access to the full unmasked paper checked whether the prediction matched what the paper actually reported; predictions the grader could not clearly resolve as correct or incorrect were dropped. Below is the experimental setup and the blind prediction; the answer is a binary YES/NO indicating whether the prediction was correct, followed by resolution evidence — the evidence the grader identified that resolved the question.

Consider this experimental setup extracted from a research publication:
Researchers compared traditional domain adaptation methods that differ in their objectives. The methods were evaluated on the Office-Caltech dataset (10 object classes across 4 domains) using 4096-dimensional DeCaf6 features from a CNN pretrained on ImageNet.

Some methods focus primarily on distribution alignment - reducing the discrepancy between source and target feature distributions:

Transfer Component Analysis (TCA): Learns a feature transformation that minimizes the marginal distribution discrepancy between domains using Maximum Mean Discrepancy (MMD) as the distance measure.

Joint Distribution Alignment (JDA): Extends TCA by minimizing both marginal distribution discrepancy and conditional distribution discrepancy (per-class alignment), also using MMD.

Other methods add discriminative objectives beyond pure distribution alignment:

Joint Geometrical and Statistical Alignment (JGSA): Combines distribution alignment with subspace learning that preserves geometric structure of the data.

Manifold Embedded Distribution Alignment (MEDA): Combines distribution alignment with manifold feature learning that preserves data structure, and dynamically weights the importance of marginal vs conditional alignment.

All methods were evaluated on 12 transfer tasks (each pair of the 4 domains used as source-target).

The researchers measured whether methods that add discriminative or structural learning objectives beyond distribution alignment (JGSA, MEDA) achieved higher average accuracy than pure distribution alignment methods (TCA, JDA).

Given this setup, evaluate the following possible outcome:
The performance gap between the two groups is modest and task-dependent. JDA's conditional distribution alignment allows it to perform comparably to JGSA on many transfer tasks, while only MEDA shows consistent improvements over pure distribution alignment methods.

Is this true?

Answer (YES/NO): NO